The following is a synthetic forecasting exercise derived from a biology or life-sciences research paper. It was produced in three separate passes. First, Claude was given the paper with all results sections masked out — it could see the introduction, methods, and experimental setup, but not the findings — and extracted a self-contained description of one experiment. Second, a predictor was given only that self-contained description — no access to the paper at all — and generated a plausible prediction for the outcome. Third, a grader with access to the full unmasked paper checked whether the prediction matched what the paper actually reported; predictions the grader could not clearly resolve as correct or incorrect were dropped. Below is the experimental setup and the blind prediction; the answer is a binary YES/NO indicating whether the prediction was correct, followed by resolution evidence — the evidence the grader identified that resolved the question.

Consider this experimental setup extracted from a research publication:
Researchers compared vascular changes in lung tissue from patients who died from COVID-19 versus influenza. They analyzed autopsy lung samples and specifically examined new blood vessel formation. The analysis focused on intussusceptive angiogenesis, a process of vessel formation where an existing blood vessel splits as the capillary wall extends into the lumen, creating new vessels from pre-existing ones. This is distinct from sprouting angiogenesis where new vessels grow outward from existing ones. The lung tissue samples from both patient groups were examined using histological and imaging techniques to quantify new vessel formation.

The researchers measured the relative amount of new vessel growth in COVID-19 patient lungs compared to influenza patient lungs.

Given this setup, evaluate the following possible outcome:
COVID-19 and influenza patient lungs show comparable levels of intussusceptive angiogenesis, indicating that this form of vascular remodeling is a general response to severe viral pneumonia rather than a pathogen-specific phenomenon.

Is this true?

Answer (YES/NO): NO